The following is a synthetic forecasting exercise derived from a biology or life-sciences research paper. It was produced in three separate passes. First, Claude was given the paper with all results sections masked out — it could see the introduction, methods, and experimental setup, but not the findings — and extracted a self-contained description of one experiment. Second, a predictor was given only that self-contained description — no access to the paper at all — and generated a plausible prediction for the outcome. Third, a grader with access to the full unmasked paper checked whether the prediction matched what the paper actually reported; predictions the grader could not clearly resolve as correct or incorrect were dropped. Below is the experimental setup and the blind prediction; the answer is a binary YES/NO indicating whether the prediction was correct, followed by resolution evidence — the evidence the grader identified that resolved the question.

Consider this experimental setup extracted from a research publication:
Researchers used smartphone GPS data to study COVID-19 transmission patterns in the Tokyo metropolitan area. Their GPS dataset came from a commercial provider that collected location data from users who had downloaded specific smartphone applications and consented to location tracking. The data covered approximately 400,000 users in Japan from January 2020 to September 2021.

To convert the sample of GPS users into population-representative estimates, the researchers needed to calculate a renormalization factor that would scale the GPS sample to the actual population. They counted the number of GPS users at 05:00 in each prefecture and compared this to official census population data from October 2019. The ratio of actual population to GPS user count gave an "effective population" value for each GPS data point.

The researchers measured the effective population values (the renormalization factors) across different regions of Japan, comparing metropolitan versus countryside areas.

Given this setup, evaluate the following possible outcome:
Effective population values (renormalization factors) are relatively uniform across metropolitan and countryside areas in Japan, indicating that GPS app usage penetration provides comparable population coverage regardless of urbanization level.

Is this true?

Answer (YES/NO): NO